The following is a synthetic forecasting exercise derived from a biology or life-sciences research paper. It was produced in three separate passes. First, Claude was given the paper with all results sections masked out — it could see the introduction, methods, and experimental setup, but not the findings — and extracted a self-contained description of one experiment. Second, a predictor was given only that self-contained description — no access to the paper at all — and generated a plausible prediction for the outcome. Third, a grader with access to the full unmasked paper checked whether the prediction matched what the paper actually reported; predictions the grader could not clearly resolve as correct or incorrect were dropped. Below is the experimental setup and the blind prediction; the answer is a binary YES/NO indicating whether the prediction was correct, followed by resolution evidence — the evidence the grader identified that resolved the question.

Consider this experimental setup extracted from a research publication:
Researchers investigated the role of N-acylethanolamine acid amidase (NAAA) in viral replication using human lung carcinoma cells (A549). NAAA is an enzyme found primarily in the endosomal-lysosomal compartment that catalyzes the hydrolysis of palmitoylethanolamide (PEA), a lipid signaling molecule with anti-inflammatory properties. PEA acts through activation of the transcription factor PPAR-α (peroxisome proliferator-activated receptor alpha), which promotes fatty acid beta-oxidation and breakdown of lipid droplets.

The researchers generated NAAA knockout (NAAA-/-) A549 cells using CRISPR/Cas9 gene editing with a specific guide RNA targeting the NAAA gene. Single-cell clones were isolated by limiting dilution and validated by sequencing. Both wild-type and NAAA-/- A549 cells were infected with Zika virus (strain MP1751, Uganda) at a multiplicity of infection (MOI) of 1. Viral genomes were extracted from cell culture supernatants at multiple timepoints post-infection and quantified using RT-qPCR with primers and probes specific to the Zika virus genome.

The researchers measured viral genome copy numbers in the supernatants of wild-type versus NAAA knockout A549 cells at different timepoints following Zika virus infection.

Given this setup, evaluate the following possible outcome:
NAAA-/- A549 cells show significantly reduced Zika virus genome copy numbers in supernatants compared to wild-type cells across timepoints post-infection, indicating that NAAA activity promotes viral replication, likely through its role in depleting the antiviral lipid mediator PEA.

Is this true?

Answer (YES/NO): YES